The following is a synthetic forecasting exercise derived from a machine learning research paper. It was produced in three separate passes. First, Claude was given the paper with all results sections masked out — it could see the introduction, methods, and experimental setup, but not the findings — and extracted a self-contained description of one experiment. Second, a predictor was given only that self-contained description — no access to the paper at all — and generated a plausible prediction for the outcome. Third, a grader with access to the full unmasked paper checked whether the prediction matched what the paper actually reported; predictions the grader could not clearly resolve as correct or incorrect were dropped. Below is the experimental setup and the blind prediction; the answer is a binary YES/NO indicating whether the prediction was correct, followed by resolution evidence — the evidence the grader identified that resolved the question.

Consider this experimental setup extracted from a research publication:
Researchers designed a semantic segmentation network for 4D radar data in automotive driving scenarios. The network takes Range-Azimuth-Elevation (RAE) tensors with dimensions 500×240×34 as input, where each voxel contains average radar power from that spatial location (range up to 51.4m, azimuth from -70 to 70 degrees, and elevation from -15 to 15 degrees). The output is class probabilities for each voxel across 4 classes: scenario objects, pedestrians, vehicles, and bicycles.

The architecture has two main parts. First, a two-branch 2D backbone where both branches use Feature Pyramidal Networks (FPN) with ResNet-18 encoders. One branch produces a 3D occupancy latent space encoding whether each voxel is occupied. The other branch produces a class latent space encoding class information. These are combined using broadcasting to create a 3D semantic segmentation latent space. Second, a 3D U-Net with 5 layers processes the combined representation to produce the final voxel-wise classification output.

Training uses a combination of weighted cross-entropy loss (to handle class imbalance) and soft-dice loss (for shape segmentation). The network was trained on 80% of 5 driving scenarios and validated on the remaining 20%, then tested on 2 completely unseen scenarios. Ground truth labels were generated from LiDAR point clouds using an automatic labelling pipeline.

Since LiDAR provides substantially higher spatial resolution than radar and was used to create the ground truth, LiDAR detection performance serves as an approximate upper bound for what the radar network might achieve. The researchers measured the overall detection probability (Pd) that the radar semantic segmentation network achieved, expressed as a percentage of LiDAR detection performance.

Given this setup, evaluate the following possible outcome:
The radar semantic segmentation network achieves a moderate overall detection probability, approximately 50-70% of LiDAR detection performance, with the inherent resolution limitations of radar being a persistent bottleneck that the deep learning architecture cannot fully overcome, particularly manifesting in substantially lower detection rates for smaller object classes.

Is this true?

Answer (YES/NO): YES